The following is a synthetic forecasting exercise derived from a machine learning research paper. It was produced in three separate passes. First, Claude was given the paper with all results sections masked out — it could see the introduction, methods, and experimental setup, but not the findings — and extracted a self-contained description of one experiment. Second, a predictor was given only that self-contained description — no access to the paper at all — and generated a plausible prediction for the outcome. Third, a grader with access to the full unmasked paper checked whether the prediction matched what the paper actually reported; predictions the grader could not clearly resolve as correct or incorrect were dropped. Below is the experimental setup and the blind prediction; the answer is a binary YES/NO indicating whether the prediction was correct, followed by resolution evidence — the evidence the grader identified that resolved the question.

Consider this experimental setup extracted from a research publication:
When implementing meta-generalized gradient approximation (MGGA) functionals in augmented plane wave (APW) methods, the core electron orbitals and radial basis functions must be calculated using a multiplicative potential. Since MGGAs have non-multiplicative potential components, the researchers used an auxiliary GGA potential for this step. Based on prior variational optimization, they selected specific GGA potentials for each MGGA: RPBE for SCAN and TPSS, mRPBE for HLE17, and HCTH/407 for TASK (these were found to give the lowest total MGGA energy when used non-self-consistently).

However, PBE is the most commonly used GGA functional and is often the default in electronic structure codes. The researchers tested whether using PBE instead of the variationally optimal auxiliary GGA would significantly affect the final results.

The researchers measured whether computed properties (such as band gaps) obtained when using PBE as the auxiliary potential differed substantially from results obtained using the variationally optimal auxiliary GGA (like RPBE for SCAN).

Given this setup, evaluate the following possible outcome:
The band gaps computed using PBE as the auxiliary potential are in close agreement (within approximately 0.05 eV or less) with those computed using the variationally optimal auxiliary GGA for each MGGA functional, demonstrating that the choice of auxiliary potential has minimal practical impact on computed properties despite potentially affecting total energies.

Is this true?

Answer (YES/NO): NO